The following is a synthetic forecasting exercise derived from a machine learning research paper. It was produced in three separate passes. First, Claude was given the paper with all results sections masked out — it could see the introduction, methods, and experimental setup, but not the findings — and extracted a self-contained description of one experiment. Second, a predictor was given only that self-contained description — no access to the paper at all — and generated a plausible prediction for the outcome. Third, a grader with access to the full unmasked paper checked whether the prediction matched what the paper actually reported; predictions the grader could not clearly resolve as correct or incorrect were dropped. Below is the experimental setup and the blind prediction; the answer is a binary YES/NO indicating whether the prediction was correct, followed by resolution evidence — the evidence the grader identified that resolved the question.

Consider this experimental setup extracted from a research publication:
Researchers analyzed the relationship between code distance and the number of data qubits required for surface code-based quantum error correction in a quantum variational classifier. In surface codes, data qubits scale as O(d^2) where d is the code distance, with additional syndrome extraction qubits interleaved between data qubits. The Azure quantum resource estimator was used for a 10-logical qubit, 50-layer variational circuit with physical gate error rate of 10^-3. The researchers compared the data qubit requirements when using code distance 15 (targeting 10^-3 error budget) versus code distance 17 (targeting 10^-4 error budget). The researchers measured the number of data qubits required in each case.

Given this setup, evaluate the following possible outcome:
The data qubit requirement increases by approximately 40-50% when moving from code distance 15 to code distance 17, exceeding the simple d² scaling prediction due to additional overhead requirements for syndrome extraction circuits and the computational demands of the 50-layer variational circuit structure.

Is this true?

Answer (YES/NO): NO